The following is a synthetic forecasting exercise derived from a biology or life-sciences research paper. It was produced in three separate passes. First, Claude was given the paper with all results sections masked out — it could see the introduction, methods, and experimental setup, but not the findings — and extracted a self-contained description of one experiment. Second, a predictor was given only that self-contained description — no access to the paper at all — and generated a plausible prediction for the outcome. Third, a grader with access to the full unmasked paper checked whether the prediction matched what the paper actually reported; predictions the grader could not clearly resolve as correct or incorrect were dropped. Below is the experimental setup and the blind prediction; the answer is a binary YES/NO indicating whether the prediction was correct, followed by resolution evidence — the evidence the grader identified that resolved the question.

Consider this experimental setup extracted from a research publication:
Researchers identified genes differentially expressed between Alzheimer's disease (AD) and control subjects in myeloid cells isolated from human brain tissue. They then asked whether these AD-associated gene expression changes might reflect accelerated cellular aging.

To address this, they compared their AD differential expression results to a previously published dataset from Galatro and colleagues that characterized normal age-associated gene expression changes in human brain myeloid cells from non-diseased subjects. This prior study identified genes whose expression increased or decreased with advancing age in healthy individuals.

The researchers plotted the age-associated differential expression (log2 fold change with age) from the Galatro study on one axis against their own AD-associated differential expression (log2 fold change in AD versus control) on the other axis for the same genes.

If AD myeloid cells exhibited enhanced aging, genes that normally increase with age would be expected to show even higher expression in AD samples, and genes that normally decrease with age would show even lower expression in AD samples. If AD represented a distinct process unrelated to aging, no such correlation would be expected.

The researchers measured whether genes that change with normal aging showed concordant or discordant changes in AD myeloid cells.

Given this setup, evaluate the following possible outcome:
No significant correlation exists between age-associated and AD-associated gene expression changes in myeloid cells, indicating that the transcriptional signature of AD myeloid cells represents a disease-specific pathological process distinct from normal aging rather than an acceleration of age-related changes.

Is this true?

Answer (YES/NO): NO